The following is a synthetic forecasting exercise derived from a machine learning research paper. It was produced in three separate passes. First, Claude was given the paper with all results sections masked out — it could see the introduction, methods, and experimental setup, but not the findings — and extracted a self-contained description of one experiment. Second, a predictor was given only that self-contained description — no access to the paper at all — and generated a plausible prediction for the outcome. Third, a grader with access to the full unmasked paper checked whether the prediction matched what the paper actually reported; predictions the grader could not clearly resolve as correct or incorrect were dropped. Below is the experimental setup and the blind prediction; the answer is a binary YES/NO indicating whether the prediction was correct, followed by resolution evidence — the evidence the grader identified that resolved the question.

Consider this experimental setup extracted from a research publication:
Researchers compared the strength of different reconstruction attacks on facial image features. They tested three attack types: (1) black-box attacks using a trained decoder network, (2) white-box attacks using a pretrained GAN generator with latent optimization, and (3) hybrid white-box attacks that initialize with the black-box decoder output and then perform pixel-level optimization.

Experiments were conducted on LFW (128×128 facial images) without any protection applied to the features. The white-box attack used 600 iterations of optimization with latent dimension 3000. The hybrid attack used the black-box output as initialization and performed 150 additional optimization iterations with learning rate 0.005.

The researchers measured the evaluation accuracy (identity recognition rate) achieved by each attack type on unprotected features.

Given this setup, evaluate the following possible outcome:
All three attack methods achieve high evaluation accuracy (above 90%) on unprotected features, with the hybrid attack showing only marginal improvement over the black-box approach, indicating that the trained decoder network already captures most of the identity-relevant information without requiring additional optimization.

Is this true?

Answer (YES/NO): NO